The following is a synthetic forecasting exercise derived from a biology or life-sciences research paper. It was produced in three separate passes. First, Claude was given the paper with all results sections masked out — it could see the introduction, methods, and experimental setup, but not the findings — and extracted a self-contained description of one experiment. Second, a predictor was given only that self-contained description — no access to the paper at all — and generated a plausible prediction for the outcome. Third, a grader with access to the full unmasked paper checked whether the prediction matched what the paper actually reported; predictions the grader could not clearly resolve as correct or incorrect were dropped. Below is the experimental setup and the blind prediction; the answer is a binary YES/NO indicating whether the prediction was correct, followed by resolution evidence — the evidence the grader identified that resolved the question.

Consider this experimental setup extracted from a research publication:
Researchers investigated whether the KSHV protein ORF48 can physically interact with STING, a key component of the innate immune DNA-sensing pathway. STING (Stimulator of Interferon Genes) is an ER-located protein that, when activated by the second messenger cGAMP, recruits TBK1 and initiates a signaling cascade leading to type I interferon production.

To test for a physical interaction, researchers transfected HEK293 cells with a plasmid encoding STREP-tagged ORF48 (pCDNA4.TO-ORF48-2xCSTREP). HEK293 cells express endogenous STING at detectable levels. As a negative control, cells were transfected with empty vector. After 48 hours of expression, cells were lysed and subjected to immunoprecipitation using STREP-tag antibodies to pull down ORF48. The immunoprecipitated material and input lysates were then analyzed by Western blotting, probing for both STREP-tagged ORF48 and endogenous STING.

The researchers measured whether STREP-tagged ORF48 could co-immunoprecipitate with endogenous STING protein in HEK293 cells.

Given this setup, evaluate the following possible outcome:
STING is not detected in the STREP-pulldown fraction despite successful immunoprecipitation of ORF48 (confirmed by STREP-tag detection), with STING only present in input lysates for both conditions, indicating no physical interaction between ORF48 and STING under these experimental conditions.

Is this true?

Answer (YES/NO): NO